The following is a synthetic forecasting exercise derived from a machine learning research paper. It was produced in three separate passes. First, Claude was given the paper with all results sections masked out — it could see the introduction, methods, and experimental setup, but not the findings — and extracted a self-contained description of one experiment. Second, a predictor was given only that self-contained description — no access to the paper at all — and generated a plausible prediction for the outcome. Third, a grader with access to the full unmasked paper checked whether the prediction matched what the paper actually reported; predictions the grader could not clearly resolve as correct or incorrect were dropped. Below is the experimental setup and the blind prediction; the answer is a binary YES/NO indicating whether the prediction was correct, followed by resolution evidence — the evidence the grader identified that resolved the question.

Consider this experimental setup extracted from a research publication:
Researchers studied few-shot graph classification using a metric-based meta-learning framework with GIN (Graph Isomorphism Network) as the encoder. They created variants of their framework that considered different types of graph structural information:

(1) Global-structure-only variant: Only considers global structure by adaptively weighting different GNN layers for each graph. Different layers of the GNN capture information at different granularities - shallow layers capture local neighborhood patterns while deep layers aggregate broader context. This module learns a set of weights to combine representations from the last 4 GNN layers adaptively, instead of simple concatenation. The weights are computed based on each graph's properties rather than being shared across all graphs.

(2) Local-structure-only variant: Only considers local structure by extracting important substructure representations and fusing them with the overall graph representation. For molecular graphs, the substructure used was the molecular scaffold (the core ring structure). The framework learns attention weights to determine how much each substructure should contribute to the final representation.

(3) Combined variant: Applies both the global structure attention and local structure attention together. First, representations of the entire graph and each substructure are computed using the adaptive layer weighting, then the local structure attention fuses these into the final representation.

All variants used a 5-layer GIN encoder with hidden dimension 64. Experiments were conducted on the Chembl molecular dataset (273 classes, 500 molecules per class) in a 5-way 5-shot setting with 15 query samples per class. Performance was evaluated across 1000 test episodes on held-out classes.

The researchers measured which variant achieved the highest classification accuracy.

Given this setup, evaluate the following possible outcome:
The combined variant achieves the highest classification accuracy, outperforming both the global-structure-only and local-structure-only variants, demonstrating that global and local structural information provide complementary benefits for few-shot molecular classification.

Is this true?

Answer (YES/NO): NO